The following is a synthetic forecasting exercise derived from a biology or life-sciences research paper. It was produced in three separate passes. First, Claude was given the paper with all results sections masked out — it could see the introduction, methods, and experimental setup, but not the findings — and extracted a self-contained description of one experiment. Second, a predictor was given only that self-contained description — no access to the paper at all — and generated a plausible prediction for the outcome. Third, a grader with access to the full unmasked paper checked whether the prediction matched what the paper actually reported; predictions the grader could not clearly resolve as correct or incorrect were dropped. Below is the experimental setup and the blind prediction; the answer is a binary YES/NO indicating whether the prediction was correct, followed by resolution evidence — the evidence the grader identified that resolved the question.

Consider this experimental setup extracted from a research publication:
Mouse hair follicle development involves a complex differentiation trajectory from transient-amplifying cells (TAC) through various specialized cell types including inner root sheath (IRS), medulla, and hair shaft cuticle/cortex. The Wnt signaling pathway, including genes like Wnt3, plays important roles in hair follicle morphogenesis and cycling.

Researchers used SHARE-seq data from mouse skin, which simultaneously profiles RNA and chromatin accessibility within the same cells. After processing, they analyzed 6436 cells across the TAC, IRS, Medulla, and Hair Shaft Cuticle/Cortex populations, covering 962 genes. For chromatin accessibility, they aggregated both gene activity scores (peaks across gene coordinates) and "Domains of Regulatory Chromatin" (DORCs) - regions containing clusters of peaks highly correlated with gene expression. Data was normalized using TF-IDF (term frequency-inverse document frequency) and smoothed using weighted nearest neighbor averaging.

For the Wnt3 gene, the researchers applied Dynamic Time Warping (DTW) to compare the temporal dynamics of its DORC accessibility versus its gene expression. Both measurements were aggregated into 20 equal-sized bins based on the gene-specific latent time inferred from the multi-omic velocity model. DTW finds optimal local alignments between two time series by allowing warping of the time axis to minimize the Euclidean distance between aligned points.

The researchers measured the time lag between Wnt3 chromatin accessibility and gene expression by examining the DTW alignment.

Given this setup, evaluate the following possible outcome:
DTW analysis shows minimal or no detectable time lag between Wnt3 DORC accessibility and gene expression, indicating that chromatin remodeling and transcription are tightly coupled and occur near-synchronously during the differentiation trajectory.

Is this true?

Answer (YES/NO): NO